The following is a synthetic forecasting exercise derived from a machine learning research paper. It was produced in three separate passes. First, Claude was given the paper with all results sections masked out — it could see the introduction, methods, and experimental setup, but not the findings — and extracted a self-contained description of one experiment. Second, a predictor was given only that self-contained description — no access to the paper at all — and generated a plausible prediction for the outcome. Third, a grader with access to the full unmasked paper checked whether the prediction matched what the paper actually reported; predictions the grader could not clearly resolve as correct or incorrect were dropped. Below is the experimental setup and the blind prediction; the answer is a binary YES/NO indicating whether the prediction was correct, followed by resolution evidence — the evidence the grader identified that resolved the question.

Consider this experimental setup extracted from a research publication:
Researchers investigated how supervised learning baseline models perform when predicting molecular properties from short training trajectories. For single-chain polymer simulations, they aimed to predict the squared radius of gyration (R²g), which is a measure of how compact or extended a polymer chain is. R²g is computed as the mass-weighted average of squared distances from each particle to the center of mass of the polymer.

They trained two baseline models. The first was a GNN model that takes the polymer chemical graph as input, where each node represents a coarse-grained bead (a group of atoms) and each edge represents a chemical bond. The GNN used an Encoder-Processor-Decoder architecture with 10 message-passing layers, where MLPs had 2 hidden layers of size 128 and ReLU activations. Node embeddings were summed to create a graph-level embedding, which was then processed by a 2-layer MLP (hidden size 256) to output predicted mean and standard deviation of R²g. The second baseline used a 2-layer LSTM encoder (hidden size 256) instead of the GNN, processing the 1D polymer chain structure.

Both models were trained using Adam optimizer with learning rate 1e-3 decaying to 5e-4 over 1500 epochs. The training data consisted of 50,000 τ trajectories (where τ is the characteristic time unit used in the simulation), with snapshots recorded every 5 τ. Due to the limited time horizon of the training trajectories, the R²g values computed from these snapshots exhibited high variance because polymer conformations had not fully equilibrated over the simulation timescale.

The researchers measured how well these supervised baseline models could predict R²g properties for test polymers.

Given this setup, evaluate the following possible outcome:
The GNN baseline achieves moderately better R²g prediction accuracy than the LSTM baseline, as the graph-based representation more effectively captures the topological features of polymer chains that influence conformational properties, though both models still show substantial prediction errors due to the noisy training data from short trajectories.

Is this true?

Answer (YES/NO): NO